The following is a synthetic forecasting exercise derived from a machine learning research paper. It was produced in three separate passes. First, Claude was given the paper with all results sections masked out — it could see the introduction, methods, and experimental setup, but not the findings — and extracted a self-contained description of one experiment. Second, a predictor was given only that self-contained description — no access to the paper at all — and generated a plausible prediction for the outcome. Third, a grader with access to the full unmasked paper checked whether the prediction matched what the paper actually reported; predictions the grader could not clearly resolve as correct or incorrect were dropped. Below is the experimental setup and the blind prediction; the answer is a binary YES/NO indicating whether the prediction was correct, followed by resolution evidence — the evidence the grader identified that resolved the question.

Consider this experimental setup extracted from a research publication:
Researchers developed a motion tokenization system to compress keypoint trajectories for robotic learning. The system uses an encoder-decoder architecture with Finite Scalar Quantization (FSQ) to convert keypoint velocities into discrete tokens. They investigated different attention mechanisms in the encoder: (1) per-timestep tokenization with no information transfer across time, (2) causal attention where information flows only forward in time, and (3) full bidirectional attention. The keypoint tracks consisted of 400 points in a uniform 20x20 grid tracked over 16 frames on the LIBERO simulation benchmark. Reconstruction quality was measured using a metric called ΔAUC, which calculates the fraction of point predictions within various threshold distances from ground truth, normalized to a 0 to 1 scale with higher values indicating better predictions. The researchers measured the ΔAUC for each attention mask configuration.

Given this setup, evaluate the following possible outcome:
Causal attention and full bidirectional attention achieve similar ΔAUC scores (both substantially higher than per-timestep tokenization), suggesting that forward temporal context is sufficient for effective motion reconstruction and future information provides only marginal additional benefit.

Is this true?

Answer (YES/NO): YES